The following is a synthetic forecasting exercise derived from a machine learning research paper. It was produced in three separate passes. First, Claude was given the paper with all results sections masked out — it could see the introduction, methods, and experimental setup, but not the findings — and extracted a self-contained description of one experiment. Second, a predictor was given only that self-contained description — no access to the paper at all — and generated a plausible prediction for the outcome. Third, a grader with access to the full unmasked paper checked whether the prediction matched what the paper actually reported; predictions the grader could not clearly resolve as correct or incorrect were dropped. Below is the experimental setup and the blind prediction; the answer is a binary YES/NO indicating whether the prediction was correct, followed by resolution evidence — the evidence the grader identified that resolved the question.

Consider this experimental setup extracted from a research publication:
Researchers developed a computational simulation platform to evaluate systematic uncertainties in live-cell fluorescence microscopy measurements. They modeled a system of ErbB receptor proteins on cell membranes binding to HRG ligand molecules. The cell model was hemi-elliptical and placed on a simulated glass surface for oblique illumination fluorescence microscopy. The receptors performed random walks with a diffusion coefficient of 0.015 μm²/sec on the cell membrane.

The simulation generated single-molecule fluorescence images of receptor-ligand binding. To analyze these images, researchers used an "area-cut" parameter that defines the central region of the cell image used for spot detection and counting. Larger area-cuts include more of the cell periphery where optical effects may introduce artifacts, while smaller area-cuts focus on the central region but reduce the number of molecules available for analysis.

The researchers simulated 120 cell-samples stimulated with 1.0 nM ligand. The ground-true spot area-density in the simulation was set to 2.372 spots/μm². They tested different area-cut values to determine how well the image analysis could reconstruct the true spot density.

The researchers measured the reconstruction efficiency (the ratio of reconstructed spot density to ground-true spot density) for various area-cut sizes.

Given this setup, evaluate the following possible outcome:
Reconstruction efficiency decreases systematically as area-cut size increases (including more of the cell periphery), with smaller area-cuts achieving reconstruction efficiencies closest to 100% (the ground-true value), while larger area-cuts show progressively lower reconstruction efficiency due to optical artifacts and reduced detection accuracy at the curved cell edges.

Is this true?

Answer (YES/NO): NO